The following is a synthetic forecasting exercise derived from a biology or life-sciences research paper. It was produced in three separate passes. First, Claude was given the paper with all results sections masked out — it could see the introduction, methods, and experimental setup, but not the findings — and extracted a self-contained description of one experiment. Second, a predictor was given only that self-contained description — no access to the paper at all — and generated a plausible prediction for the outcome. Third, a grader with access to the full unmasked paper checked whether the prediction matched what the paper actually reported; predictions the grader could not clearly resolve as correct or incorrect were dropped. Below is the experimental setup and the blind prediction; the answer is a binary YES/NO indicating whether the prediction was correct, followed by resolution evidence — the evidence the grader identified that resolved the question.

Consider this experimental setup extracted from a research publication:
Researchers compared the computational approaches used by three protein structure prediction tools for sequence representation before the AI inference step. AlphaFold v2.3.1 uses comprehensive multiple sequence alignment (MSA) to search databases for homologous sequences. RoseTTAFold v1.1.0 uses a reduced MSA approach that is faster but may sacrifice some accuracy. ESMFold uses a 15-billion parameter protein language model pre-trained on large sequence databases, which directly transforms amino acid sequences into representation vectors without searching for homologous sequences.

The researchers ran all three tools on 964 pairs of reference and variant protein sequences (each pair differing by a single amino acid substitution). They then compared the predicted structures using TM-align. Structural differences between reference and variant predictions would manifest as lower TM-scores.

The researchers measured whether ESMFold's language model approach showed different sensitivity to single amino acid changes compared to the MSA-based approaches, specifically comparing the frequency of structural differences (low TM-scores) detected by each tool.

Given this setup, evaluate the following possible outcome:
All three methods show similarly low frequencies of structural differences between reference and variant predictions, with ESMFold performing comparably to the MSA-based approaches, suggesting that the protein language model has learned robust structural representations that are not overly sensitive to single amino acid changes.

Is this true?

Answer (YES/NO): NO